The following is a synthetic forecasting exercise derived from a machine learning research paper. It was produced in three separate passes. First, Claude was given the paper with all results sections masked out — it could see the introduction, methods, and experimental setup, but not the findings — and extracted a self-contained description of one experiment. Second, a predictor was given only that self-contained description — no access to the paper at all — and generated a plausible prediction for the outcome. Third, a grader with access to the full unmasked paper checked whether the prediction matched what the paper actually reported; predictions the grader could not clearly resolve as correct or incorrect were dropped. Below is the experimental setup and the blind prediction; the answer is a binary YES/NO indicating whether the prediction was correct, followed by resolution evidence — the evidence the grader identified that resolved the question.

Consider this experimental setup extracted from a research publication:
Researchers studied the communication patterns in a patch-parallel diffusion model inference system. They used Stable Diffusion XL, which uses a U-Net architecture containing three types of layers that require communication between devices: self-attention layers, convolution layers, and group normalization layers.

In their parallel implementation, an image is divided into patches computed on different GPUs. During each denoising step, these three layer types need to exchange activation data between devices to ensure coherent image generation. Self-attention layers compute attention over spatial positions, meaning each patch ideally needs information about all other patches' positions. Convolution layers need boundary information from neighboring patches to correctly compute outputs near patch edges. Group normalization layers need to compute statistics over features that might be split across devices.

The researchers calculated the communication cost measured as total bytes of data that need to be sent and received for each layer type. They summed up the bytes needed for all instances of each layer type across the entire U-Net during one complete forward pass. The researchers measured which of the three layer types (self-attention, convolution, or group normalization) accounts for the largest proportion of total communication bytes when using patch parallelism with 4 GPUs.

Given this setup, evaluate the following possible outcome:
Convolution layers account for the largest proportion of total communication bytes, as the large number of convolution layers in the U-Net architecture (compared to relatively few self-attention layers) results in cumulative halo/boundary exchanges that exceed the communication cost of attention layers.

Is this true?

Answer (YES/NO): NO